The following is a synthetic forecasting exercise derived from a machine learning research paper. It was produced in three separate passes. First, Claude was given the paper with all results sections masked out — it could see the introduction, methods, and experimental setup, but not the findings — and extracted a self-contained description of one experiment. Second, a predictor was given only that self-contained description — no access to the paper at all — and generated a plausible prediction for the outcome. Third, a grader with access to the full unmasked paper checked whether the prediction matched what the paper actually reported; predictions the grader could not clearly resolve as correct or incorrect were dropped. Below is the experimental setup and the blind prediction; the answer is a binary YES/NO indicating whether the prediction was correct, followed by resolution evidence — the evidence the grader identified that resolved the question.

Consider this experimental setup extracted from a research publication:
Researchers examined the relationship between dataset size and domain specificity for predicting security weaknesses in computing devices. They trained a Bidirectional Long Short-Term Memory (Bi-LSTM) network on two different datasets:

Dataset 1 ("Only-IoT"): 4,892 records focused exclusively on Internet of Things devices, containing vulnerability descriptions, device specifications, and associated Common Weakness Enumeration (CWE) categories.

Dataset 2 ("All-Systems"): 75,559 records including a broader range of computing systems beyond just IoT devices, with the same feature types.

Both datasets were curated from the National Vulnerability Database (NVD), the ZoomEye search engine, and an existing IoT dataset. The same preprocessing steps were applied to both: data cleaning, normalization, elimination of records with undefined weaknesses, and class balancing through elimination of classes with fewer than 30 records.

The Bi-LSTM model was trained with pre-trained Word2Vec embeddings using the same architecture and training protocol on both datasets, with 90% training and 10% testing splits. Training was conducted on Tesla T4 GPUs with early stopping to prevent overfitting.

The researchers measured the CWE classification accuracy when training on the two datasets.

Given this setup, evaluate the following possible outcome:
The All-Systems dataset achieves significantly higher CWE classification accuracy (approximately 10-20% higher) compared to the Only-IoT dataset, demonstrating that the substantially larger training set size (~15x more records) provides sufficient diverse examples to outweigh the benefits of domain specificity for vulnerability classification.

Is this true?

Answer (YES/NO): NO